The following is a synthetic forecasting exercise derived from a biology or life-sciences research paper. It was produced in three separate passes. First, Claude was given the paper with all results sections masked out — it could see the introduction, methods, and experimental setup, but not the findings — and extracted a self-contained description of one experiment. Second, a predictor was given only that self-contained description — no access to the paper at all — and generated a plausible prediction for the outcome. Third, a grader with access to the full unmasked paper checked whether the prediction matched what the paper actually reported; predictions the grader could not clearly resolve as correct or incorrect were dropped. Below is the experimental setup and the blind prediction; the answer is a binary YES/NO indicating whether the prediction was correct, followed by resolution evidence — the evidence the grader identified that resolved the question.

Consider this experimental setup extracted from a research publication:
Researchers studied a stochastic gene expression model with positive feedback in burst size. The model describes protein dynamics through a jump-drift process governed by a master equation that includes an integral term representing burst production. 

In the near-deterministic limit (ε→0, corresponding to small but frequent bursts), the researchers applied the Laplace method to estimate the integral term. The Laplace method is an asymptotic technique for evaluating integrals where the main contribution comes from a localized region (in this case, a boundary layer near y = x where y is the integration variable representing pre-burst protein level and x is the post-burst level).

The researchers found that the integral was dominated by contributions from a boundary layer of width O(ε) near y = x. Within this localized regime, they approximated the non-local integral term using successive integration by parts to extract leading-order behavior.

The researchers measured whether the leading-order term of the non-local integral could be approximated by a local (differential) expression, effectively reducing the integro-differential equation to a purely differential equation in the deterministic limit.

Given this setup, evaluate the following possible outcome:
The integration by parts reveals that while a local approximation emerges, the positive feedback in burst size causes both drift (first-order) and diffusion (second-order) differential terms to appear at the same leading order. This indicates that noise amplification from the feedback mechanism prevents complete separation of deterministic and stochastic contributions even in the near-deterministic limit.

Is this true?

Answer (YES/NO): NO